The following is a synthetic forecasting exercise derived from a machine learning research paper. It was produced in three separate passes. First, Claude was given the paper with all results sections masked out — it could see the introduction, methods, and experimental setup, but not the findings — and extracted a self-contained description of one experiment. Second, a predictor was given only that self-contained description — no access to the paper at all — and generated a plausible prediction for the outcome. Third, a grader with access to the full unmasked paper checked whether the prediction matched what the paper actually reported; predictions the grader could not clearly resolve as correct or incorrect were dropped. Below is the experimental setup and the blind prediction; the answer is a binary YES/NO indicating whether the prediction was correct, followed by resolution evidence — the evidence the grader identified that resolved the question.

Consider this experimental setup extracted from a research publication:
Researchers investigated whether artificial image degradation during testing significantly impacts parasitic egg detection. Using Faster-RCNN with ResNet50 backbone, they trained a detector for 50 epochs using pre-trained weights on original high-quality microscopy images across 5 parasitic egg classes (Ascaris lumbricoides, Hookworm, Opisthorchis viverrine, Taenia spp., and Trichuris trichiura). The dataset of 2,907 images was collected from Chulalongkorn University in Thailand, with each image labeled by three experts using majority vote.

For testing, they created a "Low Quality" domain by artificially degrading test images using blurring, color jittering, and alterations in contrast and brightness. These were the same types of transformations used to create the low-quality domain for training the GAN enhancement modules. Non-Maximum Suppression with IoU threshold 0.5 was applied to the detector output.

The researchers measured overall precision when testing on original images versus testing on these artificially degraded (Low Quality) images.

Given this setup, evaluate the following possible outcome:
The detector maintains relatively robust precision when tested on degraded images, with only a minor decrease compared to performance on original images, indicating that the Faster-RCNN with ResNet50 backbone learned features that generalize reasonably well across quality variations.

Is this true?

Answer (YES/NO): NO